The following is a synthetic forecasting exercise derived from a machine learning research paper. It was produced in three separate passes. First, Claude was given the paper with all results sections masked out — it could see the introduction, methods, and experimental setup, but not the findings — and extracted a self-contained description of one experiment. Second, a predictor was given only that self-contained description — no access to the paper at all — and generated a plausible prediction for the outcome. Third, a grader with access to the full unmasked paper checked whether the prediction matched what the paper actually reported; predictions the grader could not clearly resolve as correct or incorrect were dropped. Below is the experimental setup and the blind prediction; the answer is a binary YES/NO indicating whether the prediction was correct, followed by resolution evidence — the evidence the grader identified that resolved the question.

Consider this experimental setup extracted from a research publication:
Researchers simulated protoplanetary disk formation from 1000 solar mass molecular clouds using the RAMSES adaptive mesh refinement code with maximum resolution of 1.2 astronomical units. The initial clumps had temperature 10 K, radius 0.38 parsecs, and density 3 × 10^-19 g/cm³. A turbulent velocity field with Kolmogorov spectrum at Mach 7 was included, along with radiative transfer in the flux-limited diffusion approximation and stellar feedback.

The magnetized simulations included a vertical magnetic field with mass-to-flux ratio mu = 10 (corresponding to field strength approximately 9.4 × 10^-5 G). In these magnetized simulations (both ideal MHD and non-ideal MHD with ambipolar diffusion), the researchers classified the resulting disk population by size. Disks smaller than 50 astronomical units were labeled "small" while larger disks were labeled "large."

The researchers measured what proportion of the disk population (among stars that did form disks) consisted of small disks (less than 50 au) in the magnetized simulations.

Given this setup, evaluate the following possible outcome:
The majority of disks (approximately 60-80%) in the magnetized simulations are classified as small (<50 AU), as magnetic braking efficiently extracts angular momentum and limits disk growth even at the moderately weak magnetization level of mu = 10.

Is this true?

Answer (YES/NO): NO